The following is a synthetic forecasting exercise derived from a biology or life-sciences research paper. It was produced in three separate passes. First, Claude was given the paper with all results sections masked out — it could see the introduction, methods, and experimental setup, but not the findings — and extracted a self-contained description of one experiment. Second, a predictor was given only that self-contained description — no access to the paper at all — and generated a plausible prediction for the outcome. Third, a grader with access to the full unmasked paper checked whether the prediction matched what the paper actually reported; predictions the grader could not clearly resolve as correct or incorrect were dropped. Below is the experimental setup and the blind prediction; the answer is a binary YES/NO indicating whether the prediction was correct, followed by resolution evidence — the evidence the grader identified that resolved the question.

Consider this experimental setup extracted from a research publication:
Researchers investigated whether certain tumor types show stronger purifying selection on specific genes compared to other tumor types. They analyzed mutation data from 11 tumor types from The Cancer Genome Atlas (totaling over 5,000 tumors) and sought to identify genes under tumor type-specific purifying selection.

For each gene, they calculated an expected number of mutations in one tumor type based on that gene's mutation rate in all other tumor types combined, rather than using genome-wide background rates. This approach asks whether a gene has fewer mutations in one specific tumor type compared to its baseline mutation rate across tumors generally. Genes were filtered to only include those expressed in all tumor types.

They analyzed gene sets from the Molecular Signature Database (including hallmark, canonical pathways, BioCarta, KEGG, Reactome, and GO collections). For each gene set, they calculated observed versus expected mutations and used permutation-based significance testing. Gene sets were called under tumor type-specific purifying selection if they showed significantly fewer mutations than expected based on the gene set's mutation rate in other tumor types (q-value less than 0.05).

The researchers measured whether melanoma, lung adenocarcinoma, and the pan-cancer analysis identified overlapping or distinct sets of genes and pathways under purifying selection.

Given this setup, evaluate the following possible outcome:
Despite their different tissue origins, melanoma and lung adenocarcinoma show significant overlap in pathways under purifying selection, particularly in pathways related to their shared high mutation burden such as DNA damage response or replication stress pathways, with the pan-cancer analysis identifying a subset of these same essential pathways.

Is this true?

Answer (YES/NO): NO